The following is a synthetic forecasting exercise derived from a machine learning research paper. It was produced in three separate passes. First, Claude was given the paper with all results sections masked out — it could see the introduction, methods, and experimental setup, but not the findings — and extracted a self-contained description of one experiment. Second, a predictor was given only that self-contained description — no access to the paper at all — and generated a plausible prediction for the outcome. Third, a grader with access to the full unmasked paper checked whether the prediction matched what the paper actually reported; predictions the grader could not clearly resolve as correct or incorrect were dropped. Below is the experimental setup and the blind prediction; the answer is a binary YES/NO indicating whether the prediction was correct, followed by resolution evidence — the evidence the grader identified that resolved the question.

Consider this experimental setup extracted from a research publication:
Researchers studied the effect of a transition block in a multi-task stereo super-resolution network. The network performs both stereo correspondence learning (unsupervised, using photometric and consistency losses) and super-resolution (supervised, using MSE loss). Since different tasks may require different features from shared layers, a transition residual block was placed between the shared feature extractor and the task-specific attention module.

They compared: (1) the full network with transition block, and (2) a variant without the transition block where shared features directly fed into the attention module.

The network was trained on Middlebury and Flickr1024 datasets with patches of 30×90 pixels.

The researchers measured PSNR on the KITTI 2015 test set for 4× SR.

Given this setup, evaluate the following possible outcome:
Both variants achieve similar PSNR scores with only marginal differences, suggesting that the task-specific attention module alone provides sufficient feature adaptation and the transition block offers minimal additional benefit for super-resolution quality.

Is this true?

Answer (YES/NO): NO